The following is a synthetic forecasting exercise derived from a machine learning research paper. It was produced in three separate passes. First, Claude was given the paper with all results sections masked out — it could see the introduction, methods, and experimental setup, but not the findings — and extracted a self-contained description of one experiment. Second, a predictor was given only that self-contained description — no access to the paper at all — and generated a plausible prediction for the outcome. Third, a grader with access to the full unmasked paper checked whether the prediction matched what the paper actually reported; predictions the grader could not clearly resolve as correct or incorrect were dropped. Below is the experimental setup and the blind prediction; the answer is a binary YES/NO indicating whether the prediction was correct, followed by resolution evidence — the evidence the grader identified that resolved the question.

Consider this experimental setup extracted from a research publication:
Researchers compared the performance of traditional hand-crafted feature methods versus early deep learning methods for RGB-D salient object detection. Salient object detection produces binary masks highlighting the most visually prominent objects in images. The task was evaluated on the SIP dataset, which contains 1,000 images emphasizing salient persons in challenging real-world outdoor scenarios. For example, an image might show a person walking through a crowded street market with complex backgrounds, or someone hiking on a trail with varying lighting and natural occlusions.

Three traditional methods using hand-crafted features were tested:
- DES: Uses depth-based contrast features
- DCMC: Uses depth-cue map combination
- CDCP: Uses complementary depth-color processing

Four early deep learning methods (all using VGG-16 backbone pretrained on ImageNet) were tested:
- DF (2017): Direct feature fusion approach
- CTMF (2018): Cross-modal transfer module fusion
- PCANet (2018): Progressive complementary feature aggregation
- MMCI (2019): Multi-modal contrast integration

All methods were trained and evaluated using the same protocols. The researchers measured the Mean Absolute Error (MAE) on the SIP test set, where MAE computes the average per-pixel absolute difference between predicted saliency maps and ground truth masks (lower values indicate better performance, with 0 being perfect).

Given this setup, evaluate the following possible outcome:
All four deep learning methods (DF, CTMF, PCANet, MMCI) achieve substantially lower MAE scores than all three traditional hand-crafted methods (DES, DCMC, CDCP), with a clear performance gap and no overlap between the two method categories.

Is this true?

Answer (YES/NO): NO